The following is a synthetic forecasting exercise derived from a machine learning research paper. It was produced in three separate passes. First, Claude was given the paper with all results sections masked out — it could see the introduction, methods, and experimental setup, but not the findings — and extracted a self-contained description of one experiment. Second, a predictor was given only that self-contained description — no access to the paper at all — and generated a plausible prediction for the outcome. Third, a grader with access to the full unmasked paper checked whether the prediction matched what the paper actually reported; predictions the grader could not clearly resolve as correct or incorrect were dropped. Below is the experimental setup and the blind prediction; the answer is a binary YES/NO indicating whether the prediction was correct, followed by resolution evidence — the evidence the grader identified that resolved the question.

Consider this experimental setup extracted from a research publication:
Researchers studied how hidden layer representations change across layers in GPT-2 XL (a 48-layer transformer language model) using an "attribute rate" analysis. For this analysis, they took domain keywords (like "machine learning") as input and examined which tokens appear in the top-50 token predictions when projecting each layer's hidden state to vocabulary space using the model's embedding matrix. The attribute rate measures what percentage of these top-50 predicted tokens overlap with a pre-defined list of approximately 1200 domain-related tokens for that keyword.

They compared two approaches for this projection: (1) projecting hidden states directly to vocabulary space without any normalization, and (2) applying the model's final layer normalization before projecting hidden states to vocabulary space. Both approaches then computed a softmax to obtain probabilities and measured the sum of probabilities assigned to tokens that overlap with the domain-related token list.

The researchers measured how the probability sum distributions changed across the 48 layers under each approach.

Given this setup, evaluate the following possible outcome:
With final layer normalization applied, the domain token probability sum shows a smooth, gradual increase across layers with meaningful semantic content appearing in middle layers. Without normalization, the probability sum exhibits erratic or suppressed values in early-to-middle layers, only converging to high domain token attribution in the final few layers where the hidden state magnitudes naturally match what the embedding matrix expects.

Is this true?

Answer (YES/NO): NO